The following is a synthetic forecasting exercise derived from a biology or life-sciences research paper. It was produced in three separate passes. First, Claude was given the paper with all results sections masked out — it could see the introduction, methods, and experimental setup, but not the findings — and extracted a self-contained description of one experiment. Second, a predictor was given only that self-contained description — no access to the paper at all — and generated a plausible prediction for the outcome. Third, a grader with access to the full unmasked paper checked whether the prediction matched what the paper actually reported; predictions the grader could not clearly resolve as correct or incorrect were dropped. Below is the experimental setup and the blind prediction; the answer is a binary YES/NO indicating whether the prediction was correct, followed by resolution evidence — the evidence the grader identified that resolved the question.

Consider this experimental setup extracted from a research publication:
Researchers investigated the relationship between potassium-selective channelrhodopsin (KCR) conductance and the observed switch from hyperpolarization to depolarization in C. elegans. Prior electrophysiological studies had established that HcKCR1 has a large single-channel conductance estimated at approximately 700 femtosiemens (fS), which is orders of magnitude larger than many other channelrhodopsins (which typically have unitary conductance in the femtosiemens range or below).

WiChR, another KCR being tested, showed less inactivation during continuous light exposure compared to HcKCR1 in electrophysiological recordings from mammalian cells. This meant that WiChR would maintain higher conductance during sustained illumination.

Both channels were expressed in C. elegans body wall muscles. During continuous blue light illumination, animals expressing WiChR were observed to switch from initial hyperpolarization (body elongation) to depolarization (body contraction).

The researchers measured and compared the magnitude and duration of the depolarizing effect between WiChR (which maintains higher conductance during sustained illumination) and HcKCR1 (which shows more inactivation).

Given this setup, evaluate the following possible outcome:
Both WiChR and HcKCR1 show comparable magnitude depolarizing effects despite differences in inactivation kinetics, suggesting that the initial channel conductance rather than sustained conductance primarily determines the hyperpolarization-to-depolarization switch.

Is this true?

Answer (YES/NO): NO